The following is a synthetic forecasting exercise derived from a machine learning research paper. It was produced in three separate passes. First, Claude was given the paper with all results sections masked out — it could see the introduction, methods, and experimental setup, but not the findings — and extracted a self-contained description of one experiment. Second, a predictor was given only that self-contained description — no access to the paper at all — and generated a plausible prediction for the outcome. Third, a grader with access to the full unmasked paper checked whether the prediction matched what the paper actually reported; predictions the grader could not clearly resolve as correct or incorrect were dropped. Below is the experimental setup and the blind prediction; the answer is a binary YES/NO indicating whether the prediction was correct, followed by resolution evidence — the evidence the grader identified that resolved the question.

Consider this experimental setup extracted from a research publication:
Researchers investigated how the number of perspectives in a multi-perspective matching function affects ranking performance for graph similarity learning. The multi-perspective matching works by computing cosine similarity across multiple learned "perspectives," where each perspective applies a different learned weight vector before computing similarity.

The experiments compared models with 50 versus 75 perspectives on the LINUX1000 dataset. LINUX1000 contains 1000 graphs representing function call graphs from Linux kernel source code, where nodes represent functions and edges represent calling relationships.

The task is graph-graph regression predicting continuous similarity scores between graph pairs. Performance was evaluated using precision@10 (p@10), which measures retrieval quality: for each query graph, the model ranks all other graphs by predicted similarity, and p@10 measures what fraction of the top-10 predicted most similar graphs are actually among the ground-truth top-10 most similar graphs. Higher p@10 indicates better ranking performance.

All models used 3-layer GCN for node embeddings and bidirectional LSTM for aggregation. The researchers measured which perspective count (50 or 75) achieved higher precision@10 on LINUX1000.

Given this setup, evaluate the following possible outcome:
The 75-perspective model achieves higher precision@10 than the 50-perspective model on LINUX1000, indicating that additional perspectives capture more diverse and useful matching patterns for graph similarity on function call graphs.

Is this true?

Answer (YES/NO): YES